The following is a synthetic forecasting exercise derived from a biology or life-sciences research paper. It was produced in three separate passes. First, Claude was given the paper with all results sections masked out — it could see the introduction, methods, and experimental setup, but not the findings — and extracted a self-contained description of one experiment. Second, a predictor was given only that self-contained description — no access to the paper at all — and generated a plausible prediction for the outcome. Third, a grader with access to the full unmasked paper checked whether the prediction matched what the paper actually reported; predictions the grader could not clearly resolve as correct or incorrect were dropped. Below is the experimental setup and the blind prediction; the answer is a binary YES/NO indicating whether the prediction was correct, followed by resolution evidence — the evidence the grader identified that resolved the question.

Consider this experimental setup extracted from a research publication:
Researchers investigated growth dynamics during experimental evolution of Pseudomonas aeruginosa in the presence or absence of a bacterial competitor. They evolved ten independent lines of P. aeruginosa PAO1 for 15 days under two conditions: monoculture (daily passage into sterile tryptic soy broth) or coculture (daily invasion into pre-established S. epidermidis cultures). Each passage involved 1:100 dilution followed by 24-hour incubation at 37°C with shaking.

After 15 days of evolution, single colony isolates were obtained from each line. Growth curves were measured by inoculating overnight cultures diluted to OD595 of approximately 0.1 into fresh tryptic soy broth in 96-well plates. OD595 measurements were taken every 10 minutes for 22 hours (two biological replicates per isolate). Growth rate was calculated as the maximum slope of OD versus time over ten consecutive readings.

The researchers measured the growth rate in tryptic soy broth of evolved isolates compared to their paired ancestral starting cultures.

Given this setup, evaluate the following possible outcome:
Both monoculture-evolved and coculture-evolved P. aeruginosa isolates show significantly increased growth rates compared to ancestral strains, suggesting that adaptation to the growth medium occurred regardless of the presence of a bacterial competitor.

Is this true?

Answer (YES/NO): NO